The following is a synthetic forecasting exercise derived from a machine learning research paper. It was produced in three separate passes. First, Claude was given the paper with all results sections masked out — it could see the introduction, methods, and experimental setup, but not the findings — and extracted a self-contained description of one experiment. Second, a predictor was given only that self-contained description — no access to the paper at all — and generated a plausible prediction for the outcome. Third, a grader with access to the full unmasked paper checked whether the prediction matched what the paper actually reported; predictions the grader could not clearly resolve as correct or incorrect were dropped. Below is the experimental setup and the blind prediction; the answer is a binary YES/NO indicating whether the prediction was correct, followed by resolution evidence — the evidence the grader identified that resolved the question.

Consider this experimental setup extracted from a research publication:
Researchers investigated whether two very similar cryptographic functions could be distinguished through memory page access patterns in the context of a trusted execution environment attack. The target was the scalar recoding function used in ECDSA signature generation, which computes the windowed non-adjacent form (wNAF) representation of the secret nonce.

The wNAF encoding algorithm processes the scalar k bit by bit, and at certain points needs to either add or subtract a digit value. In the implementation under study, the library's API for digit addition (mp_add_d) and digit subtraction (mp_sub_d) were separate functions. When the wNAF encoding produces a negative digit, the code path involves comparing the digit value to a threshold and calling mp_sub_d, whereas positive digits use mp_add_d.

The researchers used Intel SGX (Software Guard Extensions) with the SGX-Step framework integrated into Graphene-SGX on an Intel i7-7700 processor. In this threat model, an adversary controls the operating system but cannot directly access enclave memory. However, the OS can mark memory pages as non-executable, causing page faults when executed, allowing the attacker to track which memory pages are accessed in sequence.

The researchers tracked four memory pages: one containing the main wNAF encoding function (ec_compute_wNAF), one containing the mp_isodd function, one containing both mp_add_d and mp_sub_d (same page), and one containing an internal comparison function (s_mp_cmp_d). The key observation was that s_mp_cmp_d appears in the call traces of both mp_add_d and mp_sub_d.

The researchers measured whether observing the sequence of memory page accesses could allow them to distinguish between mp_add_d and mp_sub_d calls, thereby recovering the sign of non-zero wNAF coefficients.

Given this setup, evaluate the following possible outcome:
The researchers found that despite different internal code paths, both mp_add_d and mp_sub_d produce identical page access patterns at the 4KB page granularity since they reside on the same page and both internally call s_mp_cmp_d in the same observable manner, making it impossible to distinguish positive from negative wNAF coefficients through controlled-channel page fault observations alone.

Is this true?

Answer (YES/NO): NO